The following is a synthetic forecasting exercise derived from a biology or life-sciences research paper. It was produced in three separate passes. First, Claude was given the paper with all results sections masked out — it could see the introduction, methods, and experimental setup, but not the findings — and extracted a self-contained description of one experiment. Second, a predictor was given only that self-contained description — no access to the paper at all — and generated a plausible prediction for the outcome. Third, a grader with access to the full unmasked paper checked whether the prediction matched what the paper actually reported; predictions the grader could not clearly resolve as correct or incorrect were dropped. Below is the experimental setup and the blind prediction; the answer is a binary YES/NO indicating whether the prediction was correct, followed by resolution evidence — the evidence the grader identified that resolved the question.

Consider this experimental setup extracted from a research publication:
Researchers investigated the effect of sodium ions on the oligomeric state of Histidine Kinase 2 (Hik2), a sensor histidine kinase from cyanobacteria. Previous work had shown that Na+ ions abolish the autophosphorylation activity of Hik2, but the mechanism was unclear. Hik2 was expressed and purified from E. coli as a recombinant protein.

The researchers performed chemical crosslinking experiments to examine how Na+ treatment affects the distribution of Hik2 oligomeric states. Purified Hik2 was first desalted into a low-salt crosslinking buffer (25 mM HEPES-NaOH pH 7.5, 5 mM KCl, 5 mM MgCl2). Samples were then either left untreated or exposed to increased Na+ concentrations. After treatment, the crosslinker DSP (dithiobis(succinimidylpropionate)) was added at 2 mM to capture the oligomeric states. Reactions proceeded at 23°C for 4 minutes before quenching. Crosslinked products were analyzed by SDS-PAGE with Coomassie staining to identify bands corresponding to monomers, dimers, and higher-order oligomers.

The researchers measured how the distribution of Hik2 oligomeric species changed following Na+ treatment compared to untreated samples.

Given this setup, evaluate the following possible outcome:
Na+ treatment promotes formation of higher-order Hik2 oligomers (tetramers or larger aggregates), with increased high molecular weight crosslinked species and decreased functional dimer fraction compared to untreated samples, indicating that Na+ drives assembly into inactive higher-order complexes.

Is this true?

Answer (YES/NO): NO